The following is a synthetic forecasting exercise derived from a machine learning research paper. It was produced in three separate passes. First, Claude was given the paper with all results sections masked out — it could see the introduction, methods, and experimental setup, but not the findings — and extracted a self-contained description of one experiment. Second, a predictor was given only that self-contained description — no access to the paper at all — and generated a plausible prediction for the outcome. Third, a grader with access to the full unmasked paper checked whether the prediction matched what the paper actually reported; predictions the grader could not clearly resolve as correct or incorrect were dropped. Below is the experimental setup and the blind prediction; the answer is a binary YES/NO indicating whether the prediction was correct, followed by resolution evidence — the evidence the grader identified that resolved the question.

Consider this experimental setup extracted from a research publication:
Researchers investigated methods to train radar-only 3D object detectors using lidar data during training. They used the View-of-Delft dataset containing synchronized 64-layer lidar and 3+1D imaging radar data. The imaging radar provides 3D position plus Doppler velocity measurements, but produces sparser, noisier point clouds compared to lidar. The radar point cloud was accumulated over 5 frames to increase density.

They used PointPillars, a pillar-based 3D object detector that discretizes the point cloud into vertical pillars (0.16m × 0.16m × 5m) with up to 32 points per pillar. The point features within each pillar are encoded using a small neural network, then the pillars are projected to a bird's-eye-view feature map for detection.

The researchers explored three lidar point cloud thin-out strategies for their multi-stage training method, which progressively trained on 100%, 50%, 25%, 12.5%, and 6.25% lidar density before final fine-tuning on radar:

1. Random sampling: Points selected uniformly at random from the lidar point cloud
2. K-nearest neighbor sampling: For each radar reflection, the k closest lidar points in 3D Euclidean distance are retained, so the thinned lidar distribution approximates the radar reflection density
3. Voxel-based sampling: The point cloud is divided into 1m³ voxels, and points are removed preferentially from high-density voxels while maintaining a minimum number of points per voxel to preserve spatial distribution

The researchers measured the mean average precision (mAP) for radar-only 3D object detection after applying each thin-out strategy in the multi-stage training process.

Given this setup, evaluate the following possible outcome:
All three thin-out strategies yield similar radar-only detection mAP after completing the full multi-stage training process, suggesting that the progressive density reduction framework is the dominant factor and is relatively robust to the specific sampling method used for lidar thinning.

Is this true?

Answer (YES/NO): NO